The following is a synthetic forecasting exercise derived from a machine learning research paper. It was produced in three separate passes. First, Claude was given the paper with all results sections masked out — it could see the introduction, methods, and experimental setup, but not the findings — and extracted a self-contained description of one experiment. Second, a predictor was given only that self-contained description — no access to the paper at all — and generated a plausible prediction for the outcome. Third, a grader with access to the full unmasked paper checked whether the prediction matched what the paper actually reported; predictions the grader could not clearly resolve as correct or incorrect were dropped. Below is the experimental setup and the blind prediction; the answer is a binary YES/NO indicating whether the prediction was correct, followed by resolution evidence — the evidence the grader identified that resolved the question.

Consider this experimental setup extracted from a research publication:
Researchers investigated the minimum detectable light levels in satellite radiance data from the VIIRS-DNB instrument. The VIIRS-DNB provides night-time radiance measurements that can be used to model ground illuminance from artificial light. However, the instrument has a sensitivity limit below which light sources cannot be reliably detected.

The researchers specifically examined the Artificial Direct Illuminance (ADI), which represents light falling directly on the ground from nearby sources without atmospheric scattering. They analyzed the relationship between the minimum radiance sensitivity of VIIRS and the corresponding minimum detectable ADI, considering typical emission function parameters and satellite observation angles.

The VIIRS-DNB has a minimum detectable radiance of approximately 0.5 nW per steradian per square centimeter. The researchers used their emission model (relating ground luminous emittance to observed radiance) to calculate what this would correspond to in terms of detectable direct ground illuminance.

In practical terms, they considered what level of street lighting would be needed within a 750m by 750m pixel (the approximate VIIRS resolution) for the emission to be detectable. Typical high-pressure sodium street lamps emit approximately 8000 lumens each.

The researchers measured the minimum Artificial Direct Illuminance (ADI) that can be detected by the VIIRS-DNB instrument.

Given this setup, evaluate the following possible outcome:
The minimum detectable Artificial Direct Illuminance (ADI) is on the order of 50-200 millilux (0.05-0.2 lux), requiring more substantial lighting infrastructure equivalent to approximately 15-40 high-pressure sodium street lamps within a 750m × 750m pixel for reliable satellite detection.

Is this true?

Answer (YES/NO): NO